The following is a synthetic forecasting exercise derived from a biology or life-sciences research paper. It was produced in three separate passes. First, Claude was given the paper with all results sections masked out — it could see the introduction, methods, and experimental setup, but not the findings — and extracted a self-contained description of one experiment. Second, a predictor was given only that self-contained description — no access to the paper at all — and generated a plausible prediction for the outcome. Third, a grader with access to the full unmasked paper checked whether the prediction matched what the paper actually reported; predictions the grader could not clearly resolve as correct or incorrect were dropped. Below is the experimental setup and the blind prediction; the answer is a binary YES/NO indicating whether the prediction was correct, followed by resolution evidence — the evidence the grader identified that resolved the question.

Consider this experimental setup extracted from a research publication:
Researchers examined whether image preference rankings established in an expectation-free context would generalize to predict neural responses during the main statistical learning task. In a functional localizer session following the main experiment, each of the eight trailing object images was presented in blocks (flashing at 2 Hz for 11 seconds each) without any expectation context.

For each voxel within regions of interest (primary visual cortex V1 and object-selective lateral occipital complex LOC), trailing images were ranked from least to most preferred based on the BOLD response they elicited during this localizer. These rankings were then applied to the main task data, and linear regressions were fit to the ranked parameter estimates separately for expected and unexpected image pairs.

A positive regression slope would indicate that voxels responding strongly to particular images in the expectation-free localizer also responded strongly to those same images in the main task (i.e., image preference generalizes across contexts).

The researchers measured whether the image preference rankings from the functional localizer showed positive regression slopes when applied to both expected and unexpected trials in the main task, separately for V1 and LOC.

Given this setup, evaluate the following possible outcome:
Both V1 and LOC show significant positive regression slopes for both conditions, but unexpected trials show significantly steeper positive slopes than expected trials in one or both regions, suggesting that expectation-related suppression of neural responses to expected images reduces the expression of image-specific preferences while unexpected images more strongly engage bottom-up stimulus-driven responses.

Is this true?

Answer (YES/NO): YES